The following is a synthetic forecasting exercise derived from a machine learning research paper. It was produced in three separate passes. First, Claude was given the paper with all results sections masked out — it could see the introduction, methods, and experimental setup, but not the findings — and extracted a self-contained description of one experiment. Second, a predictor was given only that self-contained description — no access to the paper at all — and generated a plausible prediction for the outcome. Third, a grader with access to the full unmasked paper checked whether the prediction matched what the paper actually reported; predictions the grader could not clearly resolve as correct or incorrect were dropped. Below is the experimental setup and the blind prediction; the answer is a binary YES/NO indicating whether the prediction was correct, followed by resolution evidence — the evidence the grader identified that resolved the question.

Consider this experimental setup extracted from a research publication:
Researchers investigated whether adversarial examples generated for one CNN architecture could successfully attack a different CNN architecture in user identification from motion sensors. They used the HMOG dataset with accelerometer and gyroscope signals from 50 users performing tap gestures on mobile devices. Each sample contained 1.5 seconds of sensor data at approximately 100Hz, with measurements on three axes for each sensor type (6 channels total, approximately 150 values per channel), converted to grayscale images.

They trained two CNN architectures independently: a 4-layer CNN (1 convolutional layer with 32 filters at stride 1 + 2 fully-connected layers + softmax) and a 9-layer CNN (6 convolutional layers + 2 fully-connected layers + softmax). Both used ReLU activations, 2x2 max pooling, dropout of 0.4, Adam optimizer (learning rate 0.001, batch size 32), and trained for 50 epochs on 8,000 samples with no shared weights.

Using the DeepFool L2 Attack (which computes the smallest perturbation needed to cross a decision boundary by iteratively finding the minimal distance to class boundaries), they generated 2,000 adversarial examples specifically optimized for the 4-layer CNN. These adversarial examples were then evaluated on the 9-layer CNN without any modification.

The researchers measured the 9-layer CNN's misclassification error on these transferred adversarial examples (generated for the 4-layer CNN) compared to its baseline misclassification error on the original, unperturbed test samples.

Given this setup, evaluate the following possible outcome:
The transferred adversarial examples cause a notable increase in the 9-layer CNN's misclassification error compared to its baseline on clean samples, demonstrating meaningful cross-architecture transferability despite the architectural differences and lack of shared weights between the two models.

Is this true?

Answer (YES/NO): NO